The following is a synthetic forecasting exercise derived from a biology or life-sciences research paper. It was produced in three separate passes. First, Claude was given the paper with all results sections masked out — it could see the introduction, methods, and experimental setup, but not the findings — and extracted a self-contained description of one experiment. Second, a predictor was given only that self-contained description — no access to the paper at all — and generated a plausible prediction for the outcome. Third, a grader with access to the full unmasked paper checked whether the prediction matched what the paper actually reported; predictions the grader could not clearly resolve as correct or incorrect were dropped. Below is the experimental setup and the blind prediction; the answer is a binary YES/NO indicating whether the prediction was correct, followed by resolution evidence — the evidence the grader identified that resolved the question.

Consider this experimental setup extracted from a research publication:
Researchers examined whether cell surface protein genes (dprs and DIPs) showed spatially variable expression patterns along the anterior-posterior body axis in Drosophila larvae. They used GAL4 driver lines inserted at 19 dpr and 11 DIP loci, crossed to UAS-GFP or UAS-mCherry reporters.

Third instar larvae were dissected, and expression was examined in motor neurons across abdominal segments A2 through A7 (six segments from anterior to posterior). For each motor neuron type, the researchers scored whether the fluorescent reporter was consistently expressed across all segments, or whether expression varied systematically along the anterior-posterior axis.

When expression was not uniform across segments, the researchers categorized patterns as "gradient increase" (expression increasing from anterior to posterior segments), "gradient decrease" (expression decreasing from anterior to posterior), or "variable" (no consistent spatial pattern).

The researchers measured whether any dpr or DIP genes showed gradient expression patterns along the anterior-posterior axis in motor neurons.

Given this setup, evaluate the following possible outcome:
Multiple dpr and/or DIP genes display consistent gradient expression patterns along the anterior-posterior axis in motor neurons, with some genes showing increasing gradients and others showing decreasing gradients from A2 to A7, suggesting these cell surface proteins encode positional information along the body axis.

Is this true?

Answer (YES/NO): YES